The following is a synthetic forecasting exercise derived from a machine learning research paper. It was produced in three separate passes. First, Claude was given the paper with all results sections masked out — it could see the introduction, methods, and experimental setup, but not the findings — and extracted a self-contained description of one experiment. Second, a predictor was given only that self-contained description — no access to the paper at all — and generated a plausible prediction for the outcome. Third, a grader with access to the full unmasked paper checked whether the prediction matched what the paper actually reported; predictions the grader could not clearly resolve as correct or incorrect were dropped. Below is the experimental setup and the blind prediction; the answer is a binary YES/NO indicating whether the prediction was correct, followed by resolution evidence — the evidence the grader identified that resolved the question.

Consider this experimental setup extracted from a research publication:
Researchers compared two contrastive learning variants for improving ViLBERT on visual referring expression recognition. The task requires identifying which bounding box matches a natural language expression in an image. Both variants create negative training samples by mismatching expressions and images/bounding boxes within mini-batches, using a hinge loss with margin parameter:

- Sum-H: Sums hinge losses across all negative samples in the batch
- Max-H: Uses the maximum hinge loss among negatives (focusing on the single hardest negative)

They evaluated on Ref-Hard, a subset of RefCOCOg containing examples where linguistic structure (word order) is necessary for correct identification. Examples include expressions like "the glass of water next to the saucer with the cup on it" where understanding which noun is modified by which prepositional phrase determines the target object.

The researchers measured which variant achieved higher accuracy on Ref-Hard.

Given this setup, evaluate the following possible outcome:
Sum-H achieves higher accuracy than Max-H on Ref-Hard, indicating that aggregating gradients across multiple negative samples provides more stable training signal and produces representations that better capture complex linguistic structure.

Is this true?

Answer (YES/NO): YES